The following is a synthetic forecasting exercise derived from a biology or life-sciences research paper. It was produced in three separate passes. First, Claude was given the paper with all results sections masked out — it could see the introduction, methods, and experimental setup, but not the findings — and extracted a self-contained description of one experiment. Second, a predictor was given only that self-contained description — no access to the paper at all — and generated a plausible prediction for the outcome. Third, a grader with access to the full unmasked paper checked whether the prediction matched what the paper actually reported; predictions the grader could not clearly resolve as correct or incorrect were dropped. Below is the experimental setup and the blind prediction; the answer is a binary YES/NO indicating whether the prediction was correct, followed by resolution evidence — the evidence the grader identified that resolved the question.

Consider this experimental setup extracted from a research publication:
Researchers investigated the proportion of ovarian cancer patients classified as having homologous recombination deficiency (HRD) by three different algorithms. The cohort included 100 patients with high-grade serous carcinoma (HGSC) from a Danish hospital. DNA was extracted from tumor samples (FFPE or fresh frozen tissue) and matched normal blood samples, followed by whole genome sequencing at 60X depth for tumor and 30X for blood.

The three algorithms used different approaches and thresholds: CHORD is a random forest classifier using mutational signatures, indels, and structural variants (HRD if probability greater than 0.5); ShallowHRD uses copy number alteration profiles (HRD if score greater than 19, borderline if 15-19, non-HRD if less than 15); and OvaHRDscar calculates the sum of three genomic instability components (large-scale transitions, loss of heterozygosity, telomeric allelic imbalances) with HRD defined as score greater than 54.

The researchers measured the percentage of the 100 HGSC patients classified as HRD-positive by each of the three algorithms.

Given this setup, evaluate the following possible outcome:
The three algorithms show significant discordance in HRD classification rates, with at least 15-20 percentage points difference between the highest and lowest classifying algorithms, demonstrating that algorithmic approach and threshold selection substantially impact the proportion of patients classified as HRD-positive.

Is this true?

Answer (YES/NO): YES